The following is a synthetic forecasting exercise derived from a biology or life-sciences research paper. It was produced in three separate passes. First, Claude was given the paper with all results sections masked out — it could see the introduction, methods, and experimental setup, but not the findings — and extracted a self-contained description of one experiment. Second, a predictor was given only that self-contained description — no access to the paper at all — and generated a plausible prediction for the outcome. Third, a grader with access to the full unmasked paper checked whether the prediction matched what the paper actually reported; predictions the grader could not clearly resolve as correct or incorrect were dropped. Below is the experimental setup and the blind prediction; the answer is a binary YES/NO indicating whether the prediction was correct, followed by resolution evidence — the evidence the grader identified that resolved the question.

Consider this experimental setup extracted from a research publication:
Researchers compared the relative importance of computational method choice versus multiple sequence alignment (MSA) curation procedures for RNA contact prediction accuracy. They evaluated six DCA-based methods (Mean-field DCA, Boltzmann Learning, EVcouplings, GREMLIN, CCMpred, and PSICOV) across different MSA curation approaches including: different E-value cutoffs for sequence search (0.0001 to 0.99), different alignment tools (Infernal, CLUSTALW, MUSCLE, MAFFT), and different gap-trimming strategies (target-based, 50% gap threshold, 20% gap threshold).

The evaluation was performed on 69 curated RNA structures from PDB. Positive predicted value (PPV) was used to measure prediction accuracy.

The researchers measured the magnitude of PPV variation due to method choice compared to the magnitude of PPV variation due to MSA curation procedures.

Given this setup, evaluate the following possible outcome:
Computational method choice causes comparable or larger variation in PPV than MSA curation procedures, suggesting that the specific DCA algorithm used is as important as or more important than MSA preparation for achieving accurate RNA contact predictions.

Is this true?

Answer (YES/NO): NO